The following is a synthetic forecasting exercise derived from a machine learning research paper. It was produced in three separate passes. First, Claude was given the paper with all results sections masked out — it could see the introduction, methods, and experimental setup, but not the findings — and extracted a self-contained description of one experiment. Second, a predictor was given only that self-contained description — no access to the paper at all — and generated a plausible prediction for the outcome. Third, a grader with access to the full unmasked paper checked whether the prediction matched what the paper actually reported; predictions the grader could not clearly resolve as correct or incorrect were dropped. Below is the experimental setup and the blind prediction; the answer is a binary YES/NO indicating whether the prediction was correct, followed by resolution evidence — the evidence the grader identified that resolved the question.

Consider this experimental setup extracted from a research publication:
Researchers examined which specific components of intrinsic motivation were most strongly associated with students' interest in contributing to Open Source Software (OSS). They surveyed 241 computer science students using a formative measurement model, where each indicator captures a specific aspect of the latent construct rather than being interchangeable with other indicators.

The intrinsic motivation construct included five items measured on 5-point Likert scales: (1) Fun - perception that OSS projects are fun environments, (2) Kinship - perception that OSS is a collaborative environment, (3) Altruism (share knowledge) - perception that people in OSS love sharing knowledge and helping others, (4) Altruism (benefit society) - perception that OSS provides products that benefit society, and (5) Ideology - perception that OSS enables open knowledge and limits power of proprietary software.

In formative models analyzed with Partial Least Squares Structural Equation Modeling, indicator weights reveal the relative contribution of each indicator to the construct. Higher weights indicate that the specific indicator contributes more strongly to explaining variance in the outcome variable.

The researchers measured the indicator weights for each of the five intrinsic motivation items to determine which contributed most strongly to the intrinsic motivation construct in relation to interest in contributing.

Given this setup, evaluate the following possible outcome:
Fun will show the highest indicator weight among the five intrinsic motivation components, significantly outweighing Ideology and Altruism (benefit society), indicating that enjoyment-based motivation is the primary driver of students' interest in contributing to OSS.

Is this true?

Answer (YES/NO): YES